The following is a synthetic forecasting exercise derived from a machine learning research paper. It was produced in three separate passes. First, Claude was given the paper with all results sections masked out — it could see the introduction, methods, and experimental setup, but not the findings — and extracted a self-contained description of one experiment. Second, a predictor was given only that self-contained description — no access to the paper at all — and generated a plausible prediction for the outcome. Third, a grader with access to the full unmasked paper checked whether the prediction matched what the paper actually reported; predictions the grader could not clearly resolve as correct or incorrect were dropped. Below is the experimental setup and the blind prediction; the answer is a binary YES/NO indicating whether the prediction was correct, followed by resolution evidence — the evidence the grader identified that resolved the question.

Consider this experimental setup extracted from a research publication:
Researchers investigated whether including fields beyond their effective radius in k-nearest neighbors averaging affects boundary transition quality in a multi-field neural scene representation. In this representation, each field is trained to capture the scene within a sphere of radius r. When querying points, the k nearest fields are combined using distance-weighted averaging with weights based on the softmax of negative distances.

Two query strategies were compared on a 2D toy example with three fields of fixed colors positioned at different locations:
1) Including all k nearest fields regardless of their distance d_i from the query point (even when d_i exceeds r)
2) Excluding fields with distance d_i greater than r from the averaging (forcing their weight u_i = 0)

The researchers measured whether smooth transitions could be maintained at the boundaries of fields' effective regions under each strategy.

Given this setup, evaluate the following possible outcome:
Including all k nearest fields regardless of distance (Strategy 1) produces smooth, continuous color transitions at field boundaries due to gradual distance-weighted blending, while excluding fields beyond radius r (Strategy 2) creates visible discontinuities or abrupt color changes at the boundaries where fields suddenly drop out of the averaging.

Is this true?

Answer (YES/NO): YES